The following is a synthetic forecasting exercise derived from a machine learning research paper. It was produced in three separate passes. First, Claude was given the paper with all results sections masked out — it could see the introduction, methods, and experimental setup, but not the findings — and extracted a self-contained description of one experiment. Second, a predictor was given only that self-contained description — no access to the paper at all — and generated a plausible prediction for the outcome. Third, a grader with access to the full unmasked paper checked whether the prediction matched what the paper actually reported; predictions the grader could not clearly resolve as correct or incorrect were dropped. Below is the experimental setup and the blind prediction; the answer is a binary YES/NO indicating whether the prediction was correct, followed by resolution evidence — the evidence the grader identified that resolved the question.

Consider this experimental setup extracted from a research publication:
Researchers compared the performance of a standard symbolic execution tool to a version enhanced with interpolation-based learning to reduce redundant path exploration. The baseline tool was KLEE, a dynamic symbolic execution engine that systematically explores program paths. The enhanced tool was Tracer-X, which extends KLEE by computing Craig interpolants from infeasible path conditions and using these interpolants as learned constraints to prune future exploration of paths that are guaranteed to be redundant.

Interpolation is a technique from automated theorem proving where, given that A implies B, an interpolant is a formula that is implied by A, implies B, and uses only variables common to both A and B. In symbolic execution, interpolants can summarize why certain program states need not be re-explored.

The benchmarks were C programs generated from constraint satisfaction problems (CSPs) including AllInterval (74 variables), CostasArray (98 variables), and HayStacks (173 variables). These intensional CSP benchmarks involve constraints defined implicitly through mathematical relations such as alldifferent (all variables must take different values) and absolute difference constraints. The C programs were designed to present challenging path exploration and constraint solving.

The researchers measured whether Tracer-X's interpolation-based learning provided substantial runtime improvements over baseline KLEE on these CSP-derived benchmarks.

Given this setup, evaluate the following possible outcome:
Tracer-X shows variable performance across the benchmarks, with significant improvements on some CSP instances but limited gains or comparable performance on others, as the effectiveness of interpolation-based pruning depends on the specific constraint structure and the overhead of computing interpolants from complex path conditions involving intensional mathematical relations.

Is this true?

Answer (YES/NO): YES